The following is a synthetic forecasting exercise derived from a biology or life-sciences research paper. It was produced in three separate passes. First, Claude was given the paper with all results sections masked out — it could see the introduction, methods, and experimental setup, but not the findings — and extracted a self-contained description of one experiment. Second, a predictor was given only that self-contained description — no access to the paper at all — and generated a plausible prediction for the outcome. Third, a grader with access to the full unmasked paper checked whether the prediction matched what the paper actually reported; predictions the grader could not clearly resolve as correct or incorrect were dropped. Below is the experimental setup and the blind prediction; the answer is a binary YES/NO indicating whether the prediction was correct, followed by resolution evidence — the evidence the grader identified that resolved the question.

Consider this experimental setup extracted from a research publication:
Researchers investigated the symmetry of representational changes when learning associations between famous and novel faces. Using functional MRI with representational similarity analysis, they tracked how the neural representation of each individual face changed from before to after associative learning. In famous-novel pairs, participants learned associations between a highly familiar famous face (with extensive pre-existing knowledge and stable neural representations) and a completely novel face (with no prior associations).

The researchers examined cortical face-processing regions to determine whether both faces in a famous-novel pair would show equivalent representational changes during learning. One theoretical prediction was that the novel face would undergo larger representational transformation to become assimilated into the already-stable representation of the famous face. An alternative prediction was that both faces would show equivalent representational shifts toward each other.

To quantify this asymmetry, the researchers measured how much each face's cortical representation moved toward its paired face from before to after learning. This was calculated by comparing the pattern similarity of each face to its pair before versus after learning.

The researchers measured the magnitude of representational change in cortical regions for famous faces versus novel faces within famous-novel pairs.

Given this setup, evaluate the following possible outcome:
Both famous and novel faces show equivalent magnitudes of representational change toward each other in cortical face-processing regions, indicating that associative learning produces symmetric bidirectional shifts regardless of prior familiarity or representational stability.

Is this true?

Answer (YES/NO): NO